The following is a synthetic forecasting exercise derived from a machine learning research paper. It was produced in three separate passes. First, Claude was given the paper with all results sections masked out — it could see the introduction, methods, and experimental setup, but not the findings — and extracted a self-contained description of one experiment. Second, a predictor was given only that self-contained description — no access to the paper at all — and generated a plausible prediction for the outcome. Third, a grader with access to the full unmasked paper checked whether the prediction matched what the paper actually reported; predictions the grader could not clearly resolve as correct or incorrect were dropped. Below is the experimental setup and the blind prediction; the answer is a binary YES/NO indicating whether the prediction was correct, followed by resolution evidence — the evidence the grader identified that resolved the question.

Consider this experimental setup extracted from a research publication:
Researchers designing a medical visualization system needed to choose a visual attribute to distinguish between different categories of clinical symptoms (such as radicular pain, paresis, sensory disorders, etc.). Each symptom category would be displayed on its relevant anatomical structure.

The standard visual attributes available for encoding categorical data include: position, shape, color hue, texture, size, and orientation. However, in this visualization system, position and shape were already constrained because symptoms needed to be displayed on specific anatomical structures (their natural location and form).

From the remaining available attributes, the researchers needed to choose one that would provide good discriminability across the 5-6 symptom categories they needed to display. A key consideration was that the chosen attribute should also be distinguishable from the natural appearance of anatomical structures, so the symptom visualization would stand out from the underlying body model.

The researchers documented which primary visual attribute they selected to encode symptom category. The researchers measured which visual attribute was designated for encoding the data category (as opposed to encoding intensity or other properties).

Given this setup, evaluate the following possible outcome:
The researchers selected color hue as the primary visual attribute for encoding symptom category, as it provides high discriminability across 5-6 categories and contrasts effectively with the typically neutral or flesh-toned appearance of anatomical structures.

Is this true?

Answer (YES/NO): YES